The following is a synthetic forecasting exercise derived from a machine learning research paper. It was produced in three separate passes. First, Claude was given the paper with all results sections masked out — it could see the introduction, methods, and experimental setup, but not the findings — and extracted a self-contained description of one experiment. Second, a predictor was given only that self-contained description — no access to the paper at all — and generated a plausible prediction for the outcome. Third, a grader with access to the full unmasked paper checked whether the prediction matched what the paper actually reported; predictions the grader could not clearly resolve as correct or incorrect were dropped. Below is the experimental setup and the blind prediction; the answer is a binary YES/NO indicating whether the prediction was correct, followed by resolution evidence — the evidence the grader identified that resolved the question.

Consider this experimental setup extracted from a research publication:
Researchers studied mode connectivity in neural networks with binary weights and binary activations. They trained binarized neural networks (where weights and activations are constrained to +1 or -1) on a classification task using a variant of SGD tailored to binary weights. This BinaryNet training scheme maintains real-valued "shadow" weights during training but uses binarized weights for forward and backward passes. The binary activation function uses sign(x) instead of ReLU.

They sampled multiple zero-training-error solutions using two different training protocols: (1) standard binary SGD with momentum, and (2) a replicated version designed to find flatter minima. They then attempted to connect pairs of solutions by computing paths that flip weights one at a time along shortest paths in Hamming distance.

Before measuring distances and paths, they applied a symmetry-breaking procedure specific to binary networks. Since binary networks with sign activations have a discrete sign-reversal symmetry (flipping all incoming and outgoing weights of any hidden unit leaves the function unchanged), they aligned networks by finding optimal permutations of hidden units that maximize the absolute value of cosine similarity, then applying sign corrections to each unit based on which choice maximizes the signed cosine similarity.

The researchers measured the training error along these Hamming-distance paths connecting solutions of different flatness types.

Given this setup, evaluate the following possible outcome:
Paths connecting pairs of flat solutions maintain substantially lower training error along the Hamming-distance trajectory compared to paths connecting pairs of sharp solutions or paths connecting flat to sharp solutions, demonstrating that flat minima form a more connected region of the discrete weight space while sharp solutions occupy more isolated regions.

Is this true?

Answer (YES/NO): YES